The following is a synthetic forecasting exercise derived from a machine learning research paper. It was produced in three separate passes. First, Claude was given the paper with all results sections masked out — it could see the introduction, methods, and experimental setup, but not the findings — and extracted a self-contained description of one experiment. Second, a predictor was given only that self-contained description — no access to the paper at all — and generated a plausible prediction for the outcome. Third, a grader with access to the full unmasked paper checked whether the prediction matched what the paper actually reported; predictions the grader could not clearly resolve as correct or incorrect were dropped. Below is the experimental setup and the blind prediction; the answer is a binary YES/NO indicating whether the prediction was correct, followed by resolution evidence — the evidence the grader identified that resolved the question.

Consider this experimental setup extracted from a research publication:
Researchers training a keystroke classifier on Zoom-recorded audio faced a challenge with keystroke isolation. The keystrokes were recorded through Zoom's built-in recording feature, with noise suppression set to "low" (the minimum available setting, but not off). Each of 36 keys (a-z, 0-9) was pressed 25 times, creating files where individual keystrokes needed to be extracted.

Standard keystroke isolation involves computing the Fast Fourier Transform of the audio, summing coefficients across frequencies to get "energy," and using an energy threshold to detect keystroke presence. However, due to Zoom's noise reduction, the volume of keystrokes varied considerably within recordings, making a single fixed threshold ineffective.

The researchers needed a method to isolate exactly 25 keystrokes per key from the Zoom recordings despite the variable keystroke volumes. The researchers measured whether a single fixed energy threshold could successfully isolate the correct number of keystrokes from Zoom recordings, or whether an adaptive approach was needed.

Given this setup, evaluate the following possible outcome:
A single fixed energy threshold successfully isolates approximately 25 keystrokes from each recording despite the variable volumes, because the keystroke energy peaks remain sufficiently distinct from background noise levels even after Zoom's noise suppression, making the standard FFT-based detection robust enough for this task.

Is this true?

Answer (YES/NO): NO